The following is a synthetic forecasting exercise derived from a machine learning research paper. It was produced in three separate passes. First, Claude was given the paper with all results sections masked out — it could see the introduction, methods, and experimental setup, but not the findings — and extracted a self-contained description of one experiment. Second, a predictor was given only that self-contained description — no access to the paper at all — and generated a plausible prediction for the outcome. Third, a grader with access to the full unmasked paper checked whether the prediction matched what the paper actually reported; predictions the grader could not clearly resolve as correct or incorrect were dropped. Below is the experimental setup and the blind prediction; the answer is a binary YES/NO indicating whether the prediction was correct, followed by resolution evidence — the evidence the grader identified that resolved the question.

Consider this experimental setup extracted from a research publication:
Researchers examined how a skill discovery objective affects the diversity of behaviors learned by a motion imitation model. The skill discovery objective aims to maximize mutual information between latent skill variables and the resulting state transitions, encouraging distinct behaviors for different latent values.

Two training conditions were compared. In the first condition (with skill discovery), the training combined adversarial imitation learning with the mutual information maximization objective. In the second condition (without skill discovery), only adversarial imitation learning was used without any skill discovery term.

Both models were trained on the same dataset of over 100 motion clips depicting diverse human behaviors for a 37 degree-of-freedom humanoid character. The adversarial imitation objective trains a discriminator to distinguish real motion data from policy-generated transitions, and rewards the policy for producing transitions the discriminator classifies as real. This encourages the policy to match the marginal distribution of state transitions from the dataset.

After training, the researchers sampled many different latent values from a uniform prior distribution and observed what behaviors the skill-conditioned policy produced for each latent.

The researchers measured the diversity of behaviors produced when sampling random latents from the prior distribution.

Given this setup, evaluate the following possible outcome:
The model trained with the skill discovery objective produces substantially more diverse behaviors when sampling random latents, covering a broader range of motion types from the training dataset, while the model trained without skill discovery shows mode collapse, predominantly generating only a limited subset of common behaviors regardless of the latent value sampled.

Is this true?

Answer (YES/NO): YES